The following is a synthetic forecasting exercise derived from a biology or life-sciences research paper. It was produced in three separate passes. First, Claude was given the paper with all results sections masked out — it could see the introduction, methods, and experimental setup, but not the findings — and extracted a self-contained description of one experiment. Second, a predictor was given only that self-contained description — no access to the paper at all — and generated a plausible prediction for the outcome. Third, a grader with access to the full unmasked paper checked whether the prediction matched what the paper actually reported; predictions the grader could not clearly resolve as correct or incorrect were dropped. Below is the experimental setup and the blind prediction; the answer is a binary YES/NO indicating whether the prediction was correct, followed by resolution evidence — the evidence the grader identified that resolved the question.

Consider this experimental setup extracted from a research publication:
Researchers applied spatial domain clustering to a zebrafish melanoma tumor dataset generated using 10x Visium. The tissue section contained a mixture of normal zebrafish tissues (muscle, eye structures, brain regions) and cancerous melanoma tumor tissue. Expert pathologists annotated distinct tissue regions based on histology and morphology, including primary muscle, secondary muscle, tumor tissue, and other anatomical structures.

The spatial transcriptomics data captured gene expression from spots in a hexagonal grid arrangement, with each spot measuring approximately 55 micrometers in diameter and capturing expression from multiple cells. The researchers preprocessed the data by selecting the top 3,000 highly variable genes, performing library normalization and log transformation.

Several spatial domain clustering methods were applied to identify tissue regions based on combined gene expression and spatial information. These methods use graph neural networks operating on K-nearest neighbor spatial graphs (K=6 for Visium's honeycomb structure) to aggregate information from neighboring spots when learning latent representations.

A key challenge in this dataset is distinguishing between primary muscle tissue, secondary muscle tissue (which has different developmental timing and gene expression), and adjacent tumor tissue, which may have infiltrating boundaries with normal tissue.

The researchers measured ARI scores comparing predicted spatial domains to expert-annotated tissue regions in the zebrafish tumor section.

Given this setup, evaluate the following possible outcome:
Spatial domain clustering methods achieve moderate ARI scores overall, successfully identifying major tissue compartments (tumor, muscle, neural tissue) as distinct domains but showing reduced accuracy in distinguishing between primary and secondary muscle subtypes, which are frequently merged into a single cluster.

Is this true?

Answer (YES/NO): NO